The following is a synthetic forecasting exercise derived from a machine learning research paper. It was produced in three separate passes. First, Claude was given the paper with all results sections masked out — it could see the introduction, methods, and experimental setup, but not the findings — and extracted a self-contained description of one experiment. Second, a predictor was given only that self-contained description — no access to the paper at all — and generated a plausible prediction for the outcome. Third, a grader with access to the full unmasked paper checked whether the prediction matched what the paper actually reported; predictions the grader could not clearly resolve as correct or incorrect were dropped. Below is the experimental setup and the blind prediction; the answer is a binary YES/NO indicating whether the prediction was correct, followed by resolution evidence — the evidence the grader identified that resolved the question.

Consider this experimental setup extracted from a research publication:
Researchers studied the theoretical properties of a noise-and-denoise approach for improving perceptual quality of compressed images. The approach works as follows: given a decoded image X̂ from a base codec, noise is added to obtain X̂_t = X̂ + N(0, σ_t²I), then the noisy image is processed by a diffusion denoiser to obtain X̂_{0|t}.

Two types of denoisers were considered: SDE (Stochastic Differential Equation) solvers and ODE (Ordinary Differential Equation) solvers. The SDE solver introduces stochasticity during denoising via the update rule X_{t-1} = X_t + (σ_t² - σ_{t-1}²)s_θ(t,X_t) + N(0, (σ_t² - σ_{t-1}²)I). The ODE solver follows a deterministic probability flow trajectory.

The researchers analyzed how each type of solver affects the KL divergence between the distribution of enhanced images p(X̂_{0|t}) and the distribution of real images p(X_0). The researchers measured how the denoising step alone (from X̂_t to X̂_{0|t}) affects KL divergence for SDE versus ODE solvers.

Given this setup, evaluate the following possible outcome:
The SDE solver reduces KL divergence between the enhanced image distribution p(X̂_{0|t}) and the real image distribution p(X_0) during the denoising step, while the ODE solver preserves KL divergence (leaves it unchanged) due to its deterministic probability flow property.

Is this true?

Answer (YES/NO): YES